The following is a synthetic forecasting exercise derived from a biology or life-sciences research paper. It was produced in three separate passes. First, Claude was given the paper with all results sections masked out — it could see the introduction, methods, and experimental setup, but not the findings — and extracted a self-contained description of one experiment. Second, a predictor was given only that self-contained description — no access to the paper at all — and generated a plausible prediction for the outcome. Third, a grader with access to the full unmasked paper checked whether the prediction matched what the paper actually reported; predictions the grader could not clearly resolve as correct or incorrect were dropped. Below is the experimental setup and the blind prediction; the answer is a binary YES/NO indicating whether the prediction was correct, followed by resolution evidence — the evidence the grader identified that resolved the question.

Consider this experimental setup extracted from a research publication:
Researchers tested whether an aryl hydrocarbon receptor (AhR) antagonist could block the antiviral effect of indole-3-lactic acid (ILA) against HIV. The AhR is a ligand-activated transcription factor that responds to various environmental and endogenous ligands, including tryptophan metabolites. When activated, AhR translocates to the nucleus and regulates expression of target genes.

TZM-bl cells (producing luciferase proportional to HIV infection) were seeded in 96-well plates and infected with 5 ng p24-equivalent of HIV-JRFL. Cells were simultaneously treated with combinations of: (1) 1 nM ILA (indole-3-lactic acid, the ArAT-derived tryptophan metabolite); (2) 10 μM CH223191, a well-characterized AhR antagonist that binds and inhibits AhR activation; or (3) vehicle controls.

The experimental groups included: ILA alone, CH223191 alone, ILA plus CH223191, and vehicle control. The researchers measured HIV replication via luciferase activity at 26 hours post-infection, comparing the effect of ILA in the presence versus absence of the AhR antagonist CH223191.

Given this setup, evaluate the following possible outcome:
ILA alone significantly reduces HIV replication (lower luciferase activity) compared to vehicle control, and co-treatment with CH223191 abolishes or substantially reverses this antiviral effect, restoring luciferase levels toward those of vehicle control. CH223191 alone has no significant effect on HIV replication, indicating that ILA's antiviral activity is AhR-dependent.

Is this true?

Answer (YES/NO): NO